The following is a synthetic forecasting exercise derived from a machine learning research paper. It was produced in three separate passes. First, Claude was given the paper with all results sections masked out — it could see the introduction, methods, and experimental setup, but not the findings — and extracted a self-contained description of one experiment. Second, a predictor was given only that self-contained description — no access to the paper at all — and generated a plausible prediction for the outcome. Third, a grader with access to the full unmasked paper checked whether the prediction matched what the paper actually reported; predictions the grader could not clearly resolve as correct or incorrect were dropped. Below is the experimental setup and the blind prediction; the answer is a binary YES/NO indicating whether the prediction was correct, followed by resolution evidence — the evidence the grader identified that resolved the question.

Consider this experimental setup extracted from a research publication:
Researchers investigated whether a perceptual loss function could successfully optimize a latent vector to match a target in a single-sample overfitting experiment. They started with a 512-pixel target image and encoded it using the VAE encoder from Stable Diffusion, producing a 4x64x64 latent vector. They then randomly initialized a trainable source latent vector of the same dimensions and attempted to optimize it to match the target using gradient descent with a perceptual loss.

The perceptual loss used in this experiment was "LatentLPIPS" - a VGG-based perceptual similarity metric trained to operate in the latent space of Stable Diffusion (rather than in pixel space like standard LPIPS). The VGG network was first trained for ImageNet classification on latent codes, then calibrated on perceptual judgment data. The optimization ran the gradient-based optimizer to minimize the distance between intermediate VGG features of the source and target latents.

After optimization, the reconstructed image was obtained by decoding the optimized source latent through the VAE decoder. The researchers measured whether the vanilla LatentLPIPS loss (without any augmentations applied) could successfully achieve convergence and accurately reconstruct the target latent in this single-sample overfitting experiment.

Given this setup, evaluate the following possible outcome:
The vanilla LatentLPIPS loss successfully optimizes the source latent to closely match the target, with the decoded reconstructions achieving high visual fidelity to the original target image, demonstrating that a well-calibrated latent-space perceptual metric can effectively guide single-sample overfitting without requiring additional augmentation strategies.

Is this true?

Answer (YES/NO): NO